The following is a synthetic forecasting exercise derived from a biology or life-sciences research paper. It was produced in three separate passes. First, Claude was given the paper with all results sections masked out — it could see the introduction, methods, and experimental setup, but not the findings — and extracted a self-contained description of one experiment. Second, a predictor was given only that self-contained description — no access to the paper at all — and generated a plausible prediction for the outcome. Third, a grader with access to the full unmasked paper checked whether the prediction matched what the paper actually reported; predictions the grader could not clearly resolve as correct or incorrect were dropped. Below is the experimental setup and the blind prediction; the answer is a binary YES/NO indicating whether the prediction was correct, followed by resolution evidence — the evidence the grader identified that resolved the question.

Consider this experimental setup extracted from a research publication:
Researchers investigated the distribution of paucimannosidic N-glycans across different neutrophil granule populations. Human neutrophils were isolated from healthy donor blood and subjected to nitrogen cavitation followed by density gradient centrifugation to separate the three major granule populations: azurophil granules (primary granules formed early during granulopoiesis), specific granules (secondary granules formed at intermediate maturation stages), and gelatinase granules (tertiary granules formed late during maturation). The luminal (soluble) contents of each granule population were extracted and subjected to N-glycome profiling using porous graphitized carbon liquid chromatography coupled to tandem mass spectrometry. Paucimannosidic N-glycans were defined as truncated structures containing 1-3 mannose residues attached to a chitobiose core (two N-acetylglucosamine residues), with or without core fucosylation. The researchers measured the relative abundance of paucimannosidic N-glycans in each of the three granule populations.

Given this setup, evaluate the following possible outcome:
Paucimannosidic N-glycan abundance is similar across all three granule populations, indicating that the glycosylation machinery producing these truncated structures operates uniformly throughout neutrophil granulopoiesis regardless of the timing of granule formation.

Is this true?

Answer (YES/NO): NO